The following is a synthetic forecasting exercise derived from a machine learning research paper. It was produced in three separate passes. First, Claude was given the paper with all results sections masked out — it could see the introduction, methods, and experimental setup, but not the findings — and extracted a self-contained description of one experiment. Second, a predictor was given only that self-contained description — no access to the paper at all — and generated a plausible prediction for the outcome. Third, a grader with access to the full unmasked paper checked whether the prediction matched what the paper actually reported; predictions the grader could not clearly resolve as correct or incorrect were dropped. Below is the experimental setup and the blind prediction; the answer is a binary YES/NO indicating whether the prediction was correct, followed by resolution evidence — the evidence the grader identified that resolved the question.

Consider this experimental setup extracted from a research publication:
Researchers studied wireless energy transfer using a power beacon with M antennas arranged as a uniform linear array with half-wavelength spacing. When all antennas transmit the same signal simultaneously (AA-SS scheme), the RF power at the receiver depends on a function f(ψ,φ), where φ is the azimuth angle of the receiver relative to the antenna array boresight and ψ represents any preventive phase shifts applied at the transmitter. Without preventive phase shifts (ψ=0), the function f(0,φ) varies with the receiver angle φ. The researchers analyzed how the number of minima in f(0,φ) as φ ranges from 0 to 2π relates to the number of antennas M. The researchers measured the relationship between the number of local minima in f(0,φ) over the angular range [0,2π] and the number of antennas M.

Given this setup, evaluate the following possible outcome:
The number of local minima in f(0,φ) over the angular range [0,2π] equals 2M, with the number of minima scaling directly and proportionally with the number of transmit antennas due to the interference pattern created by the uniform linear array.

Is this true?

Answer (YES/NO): NO